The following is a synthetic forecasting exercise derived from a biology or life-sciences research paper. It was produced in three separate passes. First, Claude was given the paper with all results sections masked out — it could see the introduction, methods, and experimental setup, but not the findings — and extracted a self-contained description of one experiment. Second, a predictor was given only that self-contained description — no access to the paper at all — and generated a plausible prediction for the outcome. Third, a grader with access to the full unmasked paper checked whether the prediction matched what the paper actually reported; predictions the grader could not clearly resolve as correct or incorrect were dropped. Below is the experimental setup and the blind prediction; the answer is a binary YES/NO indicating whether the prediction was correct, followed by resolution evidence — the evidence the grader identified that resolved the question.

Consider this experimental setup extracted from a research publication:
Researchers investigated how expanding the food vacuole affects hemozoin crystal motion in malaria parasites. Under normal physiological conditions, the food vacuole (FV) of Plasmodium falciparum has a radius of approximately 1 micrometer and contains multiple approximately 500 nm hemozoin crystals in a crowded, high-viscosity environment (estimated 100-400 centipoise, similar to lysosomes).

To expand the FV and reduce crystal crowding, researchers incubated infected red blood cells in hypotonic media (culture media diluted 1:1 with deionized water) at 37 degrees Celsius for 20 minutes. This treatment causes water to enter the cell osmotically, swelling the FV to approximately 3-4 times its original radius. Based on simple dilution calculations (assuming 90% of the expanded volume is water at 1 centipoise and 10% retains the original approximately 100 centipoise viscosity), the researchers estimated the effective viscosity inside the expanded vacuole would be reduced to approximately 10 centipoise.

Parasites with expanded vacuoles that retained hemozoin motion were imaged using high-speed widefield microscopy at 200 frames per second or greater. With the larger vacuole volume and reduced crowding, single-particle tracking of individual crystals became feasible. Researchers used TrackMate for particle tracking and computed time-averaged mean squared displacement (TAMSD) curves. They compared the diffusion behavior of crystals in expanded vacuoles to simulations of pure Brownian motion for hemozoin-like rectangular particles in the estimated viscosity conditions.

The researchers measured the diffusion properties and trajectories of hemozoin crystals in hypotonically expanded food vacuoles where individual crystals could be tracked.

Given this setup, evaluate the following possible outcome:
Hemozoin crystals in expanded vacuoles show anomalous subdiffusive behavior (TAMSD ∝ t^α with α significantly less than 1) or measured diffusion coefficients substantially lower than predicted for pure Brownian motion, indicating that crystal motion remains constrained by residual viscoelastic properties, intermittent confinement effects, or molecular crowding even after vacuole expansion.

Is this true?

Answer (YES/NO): YES